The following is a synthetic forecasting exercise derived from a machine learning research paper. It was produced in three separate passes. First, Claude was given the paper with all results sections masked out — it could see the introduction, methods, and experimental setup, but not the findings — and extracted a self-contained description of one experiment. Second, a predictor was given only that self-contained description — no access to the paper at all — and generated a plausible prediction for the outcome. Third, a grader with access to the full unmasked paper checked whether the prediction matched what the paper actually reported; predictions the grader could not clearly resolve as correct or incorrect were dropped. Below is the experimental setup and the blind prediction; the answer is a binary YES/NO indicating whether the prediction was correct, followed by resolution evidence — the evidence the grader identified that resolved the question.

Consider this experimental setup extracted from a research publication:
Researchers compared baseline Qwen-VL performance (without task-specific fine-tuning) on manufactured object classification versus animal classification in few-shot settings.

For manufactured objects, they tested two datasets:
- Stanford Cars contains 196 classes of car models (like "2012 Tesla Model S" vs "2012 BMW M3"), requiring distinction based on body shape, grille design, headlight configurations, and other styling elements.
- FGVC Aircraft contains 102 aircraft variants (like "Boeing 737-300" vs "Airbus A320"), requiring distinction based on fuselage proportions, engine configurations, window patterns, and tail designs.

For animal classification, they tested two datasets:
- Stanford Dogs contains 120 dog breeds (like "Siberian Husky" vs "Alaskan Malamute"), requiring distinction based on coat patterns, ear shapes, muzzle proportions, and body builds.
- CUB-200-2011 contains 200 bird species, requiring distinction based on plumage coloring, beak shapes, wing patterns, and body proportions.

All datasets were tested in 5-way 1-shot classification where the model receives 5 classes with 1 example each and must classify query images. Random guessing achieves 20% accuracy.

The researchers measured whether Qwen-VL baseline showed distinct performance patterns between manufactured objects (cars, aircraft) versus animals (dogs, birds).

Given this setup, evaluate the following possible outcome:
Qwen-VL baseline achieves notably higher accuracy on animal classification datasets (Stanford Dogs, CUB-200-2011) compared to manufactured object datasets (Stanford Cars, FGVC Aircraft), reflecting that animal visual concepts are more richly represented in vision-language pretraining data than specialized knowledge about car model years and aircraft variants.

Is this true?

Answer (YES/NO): YES